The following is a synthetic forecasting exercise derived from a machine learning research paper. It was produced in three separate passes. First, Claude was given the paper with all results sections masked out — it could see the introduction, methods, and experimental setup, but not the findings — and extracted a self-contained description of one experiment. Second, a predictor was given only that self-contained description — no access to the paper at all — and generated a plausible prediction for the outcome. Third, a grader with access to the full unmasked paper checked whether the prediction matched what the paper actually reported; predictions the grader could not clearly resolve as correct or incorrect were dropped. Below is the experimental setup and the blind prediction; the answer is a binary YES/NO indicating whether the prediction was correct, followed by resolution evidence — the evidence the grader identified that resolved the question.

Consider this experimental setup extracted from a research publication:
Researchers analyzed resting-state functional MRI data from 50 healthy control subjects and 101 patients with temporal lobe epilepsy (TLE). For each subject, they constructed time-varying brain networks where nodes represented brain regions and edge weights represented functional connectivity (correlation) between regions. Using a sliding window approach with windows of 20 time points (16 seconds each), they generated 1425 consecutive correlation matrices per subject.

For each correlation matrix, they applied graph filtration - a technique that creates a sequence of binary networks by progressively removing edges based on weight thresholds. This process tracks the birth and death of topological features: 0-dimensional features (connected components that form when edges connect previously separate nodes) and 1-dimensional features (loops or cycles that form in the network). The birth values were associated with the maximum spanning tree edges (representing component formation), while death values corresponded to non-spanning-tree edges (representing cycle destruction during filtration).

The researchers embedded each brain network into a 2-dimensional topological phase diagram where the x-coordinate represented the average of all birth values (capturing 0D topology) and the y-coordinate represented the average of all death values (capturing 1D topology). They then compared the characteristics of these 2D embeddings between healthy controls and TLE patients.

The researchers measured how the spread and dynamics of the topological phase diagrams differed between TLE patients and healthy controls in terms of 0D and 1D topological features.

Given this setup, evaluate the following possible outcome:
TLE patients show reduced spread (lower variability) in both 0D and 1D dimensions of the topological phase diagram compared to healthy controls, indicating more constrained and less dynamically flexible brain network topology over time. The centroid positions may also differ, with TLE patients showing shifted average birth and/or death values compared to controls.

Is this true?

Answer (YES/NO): NO